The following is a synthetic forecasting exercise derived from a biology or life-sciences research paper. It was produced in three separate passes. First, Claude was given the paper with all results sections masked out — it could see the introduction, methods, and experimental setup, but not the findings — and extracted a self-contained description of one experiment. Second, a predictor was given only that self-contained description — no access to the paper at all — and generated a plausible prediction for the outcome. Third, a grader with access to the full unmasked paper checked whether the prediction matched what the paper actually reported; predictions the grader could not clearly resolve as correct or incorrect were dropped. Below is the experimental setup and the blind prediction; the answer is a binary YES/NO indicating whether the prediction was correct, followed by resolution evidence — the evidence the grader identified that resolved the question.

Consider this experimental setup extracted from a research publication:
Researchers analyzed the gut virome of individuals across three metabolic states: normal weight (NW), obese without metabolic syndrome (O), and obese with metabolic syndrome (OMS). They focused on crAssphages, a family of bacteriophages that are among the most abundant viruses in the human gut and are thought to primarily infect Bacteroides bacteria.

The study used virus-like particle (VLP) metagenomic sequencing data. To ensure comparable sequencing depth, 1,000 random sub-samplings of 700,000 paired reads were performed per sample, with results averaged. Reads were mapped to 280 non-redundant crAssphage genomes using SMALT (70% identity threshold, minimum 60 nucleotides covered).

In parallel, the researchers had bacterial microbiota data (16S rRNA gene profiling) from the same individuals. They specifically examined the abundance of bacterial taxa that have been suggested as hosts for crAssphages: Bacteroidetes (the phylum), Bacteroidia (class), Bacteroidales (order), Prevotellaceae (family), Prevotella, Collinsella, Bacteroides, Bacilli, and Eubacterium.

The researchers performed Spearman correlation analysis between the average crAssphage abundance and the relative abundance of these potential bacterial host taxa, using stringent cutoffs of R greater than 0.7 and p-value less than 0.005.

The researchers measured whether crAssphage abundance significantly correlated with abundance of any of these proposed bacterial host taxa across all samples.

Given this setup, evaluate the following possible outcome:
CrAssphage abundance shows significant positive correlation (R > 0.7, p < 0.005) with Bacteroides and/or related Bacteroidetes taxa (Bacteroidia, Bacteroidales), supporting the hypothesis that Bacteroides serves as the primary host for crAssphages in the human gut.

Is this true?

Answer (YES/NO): NO